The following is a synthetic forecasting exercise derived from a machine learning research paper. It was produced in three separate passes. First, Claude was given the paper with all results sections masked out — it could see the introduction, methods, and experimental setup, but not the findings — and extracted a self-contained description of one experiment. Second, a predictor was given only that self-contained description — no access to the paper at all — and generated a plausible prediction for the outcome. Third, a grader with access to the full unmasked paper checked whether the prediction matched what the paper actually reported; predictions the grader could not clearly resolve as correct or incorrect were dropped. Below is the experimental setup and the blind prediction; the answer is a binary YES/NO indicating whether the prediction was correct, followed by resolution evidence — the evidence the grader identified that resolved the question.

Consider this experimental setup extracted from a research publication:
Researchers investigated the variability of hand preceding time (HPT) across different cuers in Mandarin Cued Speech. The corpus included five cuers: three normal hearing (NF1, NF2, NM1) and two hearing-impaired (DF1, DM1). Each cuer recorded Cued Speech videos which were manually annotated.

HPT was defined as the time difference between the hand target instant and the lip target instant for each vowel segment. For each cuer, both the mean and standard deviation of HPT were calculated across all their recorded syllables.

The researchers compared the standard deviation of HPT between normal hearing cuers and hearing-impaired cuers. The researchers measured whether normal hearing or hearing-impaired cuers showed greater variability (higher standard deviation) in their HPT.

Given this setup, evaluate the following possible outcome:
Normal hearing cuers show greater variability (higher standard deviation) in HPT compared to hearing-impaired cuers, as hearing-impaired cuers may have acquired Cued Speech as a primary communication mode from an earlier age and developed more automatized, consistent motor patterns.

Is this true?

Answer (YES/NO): YES